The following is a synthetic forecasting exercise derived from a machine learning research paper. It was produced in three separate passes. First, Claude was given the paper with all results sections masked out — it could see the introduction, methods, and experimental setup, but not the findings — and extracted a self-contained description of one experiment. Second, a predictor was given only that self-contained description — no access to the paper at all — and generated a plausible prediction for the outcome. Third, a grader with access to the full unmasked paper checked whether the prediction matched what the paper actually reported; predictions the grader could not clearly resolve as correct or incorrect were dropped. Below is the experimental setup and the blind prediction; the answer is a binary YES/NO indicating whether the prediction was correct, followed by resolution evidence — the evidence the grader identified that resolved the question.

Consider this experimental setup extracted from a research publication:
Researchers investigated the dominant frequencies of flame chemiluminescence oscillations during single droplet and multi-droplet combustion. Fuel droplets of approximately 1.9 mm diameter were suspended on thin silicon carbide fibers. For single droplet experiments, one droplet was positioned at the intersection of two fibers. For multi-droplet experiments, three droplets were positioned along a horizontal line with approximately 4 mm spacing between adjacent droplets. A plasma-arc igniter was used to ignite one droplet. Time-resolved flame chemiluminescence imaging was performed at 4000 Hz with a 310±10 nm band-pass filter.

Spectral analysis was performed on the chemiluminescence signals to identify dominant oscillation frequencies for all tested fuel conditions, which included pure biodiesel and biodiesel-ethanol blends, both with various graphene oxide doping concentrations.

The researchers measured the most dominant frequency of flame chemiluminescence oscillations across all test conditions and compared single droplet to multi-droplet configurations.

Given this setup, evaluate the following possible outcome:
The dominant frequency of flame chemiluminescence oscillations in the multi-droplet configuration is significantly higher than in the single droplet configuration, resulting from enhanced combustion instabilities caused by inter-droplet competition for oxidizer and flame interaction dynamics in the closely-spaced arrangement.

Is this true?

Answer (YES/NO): NO